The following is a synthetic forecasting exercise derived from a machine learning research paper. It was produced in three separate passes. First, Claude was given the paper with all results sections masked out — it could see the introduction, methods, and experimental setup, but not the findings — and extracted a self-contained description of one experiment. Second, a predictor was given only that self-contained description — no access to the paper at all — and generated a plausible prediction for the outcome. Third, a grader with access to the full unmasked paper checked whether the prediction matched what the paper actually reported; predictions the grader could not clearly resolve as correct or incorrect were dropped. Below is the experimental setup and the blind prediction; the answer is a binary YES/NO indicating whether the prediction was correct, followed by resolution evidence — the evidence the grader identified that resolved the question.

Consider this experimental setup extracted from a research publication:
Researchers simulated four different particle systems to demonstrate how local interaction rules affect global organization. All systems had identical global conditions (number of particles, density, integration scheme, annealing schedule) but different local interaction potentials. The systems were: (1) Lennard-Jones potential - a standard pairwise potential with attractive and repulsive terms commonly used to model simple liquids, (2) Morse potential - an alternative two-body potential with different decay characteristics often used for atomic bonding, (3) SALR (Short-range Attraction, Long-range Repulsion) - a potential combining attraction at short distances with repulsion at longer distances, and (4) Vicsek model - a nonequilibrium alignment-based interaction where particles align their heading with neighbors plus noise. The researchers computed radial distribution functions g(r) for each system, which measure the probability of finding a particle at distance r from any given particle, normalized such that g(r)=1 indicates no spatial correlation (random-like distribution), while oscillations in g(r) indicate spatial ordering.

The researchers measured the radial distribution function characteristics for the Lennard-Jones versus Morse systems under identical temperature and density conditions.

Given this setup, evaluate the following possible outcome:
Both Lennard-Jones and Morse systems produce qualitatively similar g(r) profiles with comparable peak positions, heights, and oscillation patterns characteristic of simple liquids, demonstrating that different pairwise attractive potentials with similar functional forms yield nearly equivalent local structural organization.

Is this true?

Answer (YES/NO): NO